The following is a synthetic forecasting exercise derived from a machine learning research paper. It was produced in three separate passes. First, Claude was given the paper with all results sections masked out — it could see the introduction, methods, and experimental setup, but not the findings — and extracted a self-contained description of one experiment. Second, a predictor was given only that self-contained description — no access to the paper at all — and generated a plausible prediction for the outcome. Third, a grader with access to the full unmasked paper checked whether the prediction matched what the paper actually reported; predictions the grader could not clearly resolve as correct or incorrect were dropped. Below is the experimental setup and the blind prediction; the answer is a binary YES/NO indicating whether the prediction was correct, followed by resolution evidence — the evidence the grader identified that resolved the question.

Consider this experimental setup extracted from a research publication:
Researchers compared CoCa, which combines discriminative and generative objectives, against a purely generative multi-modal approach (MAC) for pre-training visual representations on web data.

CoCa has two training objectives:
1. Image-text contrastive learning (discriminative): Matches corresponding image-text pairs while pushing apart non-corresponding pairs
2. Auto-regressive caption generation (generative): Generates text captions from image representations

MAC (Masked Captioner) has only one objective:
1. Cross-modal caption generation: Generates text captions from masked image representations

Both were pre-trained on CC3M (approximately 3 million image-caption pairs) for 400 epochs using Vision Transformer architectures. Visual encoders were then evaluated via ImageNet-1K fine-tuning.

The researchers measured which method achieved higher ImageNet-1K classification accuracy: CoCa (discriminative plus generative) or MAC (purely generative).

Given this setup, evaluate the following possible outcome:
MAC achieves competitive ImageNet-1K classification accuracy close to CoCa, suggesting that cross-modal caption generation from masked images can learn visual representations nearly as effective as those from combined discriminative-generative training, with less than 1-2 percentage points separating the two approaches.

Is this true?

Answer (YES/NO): NO